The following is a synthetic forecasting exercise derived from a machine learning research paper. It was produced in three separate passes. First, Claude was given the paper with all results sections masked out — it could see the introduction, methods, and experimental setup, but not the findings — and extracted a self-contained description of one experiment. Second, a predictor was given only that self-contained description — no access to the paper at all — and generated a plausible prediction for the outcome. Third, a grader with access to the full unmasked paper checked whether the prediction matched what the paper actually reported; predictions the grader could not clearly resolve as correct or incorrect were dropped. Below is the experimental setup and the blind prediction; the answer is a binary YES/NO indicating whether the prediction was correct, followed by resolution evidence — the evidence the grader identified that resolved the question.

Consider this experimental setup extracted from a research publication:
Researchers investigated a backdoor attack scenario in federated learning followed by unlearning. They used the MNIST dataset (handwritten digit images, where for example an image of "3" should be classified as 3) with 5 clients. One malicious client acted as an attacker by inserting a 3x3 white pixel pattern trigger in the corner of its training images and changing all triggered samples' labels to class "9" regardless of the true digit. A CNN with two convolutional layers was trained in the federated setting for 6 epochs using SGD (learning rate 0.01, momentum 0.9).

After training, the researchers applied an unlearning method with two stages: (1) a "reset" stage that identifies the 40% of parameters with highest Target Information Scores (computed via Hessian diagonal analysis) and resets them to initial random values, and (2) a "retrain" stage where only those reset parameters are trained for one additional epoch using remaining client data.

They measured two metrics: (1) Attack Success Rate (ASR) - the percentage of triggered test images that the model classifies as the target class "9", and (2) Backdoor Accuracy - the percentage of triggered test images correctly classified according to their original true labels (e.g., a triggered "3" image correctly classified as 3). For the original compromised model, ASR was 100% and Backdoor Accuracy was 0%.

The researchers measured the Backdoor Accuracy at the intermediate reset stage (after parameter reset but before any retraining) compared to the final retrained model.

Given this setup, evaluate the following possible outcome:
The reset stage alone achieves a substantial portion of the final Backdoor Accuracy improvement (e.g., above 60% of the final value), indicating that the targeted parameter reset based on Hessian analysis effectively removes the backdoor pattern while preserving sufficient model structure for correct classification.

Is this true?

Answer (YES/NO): YES